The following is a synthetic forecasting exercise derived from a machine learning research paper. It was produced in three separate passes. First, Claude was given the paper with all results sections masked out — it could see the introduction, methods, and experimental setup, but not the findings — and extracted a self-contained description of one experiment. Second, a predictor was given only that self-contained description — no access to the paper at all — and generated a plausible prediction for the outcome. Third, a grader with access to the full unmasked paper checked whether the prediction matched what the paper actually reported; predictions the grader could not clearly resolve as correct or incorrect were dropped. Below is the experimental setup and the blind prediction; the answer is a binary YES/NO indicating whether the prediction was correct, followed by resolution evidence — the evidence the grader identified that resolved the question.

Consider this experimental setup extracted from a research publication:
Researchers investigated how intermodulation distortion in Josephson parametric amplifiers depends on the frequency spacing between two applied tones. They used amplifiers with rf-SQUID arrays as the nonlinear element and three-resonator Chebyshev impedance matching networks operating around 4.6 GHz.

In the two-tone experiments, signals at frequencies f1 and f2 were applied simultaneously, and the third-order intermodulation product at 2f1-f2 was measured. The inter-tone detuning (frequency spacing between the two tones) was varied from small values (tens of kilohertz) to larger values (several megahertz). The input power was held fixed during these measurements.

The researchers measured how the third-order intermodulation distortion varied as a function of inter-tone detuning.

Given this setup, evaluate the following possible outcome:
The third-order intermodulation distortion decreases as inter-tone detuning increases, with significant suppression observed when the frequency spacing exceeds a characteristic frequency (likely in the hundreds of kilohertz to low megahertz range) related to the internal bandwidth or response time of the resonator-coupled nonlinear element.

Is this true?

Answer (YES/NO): NO